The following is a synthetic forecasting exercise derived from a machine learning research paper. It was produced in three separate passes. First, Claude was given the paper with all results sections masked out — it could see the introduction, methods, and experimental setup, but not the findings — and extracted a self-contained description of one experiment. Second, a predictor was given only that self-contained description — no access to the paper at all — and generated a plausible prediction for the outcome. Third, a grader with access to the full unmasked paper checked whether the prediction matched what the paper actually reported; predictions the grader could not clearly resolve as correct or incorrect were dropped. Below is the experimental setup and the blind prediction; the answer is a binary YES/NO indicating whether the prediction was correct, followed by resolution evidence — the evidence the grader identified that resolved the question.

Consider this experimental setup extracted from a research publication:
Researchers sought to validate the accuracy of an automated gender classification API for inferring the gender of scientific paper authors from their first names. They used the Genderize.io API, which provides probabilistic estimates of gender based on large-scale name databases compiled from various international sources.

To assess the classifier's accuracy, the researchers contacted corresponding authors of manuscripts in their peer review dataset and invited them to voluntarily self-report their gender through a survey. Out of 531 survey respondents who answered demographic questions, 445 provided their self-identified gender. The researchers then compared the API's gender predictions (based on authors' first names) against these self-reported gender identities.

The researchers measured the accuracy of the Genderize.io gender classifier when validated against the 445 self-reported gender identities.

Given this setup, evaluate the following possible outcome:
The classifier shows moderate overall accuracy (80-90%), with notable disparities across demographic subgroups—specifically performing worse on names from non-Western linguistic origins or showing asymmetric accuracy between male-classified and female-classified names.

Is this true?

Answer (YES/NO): NO